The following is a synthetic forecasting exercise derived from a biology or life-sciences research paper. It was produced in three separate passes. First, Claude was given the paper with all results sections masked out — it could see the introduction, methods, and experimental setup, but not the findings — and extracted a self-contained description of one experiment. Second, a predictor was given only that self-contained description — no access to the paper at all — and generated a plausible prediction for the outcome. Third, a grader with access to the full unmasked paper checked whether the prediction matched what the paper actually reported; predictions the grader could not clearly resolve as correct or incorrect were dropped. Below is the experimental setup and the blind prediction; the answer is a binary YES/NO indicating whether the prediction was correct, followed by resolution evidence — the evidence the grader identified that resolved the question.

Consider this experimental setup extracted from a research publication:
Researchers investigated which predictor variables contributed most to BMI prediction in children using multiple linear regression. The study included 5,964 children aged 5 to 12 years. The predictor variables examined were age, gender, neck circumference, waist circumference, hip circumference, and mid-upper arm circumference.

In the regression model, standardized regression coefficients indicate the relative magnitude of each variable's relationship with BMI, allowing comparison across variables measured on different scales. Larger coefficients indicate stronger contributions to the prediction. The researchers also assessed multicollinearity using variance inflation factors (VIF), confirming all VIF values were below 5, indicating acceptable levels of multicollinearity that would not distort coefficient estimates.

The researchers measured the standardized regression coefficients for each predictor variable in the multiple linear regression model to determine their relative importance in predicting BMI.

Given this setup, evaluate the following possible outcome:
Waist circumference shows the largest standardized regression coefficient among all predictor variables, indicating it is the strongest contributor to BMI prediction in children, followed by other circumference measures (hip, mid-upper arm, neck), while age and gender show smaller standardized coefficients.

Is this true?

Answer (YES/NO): NO